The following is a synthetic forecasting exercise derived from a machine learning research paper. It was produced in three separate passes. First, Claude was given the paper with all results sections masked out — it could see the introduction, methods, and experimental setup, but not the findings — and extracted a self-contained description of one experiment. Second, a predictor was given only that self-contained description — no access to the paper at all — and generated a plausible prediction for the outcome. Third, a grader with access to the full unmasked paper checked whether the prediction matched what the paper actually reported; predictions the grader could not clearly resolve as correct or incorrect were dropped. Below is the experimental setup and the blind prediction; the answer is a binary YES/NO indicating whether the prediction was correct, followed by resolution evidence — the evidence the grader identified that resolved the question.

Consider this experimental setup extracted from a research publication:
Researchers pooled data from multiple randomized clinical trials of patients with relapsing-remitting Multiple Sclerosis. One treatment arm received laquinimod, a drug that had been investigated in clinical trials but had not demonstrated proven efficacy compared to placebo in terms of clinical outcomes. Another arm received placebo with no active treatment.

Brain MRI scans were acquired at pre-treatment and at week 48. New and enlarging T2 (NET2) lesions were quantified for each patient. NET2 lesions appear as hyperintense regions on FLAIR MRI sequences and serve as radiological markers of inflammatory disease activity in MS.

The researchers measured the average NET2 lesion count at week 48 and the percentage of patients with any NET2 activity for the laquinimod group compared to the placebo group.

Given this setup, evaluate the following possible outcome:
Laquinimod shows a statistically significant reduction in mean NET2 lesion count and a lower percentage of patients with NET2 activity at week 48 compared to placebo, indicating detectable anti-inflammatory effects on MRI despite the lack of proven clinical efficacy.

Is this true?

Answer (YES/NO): NO